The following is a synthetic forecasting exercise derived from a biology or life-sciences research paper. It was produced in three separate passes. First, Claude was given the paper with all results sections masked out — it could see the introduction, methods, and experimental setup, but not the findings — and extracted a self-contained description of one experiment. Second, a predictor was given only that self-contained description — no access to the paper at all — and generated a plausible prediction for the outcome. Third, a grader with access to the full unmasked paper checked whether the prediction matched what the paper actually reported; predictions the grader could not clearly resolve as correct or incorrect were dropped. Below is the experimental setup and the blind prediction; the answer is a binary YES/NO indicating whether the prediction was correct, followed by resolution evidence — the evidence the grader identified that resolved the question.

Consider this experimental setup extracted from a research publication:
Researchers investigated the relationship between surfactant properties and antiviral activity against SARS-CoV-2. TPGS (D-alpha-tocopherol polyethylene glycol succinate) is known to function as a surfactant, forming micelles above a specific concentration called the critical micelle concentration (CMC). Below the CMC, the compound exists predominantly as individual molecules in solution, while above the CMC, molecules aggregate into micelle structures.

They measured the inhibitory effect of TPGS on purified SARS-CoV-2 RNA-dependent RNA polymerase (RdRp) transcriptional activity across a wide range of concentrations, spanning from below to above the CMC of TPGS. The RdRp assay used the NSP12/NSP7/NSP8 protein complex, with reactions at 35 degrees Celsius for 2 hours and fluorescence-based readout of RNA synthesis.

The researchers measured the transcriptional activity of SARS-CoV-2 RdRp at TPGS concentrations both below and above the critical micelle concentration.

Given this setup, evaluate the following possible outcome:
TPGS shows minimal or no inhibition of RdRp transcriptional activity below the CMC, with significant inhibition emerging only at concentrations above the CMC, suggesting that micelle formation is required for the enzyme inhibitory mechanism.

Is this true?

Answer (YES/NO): NO